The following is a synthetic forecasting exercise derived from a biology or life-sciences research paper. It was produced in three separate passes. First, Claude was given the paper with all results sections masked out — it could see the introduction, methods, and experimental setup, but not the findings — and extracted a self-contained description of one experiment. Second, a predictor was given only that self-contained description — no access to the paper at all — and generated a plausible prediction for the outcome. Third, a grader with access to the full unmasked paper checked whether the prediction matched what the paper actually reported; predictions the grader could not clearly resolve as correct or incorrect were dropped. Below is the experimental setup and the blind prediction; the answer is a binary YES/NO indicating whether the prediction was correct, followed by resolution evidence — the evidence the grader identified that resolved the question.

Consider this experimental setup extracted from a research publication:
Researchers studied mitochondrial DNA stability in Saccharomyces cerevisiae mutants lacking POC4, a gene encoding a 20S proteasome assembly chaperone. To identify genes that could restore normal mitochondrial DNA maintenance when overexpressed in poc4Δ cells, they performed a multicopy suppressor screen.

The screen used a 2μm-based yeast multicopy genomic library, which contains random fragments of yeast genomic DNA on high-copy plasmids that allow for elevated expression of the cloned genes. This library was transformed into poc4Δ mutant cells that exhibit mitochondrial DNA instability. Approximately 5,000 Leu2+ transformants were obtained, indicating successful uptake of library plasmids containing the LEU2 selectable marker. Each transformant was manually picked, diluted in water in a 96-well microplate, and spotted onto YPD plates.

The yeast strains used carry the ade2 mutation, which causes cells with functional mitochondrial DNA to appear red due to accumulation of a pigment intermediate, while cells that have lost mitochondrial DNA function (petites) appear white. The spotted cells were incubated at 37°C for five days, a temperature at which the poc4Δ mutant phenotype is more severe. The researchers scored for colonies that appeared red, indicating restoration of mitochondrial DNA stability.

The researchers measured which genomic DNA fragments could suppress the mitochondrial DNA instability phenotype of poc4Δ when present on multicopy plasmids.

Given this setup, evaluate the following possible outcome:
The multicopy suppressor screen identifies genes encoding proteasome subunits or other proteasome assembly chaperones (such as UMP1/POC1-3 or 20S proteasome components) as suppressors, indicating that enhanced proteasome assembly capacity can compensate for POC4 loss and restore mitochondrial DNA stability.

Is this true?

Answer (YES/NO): NO